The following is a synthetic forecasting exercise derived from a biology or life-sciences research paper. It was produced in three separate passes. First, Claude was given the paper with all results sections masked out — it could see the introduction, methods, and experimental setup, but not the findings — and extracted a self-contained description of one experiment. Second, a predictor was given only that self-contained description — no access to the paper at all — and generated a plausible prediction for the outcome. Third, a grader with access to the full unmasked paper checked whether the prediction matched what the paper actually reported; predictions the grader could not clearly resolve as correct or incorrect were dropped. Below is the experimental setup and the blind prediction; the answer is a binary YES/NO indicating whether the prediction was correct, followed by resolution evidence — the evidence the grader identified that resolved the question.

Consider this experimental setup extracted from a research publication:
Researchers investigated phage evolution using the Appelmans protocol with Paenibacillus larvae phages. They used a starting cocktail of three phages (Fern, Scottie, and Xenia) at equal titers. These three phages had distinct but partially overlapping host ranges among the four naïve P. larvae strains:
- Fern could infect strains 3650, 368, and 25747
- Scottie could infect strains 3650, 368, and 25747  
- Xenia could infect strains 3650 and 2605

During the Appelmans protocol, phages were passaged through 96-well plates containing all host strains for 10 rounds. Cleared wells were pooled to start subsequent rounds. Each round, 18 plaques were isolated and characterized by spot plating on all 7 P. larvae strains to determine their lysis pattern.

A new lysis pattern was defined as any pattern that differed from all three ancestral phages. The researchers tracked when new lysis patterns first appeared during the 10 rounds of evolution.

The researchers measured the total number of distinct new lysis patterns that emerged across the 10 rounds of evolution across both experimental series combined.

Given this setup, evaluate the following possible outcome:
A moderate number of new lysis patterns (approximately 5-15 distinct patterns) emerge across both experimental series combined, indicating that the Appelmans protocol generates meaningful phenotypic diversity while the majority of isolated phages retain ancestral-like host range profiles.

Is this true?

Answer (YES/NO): YES